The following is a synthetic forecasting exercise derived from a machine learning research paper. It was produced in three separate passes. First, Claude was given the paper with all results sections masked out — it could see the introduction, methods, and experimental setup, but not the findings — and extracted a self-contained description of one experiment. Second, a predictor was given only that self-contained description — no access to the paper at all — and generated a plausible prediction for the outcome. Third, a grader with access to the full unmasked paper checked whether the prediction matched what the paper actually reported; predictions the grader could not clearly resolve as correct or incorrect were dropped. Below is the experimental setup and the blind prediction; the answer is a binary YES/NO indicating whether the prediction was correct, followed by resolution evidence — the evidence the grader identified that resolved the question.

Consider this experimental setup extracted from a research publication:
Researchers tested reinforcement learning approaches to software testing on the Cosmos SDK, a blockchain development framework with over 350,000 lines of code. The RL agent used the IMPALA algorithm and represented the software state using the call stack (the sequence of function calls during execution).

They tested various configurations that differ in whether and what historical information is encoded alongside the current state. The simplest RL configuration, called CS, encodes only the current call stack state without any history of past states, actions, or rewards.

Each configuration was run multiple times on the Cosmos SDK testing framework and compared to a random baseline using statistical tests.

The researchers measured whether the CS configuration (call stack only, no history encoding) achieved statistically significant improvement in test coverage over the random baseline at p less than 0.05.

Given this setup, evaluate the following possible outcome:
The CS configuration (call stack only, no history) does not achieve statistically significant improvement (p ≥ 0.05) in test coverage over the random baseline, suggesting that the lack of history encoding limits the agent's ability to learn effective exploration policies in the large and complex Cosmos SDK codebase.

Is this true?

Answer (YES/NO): YES